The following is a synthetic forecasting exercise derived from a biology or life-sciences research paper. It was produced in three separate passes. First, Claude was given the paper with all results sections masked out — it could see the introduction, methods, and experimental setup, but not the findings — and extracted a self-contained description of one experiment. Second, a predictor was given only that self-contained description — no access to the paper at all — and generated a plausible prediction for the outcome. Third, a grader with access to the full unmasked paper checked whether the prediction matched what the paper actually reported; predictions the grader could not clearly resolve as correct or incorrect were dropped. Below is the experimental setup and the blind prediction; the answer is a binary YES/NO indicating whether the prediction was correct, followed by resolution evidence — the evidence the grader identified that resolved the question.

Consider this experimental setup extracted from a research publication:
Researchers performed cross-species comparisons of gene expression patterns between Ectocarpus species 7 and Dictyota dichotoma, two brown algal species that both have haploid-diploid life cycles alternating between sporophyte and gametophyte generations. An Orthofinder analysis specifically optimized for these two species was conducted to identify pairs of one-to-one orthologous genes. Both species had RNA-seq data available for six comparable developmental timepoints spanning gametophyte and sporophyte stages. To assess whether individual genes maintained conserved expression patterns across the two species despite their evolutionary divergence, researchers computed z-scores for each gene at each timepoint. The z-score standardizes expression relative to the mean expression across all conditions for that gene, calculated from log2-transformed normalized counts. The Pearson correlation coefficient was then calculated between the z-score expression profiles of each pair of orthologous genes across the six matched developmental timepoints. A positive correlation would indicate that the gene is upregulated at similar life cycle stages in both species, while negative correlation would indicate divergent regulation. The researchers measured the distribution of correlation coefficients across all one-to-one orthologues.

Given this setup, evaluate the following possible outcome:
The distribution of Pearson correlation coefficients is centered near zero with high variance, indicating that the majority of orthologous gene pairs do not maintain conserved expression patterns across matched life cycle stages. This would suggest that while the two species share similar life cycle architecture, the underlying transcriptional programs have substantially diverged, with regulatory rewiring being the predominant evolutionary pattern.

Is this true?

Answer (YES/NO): NO